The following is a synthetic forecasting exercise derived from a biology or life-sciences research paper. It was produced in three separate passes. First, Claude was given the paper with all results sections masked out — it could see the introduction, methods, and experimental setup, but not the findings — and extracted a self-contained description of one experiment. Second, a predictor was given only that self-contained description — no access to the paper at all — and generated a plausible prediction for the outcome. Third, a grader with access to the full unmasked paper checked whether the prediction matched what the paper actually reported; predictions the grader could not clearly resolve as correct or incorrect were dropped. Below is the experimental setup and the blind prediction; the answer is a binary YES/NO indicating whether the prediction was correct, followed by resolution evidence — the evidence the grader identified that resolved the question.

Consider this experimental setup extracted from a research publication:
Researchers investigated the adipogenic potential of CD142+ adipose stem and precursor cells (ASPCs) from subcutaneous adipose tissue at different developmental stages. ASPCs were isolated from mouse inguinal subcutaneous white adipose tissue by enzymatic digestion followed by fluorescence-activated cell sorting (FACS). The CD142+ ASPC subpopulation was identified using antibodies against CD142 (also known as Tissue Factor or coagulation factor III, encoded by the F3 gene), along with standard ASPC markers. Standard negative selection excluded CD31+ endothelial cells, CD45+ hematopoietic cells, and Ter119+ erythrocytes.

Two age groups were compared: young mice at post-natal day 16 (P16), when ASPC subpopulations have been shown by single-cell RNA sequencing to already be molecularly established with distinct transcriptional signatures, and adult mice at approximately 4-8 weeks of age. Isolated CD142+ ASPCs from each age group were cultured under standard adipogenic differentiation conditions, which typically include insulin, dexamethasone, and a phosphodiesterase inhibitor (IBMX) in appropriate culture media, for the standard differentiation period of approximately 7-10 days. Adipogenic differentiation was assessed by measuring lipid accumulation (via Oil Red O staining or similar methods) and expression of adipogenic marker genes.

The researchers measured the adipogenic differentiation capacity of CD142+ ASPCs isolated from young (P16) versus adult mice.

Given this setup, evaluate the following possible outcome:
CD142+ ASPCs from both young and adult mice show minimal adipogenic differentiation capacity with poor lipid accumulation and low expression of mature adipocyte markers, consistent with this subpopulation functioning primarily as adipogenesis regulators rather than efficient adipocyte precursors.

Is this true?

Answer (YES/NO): NO